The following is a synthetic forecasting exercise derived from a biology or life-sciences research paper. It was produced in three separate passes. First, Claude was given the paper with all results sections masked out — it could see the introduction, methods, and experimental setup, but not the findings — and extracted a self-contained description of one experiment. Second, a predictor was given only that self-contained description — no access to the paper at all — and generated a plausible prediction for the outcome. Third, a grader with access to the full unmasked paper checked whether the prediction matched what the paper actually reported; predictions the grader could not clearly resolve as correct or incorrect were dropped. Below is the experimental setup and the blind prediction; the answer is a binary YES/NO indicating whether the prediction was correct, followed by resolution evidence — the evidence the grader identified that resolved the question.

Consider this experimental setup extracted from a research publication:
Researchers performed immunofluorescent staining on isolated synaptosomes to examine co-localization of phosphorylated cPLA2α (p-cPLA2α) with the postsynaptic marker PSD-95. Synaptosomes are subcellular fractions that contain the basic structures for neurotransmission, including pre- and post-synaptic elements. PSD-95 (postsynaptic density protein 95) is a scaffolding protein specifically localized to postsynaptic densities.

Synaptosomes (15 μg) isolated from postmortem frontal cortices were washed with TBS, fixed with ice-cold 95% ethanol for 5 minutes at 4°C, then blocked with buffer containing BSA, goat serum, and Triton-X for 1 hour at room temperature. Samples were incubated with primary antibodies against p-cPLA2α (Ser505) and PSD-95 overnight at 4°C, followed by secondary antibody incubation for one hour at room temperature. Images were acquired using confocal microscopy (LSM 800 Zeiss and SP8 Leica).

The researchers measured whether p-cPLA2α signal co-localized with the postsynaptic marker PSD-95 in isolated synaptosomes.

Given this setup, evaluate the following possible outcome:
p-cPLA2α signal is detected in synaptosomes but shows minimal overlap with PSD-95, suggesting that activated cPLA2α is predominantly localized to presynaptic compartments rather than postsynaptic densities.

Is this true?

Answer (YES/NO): NO